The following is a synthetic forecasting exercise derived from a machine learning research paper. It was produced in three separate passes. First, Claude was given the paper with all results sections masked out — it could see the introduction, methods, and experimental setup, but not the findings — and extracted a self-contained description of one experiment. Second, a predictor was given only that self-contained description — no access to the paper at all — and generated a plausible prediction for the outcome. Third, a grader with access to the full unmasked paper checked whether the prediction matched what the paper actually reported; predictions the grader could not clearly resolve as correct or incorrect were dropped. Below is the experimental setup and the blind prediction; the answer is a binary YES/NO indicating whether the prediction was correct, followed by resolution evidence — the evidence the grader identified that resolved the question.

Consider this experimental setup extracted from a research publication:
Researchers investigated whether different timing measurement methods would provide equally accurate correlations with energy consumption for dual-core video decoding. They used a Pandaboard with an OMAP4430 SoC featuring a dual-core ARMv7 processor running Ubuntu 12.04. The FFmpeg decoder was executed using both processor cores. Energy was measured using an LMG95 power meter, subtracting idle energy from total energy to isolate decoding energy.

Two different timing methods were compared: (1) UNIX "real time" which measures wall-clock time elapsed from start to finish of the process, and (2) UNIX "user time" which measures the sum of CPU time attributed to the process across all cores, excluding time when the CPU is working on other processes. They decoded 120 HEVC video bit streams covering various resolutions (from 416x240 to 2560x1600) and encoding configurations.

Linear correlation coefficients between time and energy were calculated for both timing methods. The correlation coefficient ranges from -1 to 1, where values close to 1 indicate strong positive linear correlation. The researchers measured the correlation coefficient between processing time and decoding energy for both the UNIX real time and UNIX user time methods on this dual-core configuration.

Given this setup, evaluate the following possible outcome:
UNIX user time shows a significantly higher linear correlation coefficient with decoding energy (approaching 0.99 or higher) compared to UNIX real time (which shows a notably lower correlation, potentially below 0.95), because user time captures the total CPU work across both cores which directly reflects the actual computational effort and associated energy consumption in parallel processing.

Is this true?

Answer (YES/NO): NO